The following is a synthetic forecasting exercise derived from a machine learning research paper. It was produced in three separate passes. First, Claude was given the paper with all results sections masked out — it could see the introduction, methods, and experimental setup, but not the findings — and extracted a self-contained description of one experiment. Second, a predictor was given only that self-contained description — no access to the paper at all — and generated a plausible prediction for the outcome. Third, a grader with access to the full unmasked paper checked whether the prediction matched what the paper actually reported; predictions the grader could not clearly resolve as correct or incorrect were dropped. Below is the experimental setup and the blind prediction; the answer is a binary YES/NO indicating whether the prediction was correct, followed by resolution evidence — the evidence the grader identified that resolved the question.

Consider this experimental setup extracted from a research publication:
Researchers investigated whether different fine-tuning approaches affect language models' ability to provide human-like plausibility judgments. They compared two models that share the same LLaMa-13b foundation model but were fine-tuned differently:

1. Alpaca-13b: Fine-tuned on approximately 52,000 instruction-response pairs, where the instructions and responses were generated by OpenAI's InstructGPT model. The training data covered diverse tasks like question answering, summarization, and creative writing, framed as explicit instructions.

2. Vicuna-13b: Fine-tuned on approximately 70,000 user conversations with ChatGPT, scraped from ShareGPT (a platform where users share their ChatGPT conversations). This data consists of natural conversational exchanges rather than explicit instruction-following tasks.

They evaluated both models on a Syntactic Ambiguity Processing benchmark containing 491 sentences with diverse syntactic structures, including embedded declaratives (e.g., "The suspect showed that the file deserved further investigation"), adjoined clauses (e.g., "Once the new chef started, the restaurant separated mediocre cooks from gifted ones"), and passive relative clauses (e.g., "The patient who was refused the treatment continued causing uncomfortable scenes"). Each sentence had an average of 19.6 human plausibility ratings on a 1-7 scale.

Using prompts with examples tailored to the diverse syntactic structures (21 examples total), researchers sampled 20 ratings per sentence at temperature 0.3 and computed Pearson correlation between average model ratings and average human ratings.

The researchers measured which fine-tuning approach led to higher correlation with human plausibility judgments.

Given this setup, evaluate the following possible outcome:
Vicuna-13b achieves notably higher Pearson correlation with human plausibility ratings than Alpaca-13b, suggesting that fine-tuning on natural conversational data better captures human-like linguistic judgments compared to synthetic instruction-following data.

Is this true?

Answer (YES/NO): YES